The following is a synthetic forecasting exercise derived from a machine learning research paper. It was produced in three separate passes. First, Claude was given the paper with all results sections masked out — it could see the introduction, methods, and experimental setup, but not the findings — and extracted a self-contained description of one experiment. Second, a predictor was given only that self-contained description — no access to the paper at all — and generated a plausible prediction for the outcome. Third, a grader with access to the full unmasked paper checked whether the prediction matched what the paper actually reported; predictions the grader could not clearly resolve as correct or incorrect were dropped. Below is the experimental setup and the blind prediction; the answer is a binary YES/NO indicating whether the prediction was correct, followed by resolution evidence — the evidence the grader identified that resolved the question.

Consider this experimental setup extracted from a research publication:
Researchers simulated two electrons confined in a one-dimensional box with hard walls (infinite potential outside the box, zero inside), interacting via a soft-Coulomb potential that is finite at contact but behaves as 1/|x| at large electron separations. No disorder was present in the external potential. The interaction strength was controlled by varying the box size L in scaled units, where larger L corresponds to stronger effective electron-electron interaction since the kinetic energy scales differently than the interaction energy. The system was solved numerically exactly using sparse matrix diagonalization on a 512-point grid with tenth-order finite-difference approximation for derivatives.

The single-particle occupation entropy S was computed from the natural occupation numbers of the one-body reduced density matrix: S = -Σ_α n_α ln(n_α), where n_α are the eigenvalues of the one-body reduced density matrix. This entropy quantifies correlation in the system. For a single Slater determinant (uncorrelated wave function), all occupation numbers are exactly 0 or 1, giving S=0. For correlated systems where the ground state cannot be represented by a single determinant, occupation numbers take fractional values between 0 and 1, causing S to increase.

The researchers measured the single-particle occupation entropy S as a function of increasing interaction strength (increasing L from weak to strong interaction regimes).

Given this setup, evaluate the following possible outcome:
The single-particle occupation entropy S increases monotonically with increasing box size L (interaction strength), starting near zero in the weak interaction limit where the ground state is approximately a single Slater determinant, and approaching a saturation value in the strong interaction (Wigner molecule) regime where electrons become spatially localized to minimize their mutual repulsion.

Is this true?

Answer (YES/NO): NO